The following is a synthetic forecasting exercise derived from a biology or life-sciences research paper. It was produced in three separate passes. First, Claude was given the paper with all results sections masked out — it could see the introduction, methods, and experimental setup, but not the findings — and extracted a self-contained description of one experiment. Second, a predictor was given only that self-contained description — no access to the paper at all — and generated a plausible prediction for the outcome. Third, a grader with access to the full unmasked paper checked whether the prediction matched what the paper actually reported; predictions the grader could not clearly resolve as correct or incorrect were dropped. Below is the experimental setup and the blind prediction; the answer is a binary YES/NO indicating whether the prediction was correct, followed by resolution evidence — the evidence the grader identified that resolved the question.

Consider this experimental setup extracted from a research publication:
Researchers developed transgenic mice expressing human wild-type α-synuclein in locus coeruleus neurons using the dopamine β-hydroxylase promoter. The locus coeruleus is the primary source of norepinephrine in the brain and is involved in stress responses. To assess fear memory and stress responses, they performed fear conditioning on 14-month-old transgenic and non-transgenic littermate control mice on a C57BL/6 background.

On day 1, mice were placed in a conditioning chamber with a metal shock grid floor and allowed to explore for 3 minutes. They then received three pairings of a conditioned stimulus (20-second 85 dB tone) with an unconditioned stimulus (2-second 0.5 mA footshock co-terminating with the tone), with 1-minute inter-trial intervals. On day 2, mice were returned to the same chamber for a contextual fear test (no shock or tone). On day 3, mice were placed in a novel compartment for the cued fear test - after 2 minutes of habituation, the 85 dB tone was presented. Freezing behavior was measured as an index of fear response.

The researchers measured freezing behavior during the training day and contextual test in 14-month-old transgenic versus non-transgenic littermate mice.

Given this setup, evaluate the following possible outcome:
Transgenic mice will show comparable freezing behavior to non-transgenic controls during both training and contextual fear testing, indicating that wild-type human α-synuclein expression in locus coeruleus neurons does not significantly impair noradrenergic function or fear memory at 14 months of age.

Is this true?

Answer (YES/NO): NO